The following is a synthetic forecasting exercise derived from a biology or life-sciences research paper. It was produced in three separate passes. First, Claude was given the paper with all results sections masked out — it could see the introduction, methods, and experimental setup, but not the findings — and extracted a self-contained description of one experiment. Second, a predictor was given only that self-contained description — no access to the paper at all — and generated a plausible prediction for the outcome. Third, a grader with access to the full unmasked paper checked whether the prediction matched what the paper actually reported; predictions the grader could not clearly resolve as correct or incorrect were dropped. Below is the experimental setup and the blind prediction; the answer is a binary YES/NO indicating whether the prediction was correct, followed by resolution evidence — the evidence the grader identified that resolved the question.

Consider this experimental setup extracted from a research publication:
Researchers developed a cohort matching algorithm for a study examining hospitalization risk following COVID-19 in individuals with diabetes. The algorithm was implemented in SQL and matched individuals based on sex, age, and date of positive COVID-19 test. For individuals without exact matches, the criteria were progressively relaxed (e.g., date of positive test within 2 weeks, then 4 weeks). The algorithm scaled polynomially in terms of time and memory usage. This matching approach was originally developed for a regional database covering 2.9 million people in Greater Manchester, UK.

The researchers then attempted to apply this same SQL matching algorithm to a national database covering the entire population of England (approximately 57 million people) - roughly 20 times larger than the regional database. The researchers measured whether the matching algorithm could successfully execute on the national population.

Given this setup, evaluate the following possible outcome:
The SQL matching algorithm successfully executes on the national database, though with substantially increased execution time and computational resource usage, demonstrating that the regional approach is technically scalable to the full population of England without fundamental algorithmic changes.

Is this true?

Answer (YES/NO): NO